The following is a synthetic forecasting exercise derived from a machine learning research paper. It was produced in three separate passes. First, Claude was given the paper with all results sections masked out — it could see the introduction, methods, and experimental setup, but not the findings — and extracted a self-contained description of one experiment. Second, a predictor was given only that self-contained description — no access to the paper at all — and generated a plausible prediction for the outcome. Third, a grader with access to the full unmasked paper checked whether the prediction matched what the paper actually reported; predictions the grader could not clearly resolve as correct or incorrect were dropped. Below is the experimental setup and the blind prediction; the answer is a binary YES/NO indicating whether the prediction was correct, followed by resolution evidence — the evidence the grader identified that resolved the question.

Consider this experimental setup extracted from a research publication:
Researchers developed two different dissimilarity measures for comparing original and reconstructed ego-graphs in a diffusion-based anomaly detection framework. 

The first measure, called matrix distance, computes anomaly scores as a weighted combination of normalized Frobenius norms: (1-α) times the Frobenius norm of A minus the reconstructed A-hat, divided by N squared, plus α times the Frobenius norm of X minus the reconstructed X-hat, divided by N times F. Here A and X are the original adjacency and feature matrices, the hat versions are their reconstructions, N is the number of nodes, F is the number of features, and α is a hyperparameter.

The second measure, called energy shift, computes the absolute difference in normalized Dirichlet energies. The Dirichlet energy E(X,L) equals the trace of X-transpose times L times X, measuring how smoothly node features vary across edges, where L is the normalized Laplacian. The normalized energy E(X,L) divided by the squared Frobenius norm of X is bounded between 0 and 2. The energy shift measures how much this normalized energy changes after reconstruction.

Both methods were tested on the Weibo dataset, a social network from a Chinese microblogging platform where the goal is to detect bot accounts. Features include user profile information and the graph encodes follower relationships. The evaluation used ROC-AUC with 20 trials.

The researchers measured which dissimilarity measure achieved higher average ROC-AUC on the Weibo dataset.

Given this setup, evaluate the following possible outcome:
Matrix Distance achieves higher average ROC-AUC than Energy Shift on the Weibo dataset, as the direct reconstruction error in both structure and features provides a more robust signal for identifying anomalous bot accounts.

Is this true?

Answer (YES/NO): YES